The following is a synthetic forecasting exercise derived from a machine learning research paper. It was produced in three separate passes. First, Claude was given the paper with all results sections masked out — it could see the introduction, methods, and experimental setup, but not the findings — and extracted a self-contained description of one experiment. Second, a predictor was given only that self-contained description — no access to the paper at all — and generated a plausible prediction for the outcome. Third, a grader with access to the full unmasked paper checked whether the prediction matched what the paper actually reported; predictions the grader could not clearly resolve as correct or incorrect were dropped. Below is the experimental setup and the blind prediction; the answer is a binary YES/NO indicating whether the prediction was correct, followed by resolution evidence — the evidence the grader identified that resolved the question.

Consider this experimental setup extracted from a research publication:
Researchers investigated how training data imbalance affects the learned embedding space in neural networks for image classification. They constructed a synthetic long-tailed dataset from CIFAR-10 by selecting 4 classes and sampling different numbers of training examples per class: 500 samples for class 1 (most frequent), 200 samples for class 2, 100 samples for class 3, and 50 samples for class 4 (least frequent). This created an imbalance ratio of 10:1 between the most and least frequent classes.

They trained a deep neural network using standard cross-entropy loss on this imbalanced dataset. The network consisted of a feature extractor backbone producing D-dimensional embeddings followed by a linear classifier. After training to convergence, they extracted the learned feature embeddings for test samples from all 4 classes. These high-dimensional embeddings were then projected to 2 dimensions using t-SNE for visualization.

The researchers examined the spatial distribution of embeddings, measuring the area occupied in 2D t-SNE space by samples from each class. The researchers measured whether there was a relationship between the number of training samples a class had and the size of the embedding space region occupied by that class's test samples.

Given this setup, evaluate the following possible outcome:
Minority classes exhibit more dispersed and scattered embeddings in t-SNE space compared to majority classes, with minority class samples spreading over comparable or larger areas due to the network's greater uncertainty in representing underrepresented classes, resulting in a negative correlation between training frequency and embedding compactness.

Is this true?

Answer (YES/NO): NO